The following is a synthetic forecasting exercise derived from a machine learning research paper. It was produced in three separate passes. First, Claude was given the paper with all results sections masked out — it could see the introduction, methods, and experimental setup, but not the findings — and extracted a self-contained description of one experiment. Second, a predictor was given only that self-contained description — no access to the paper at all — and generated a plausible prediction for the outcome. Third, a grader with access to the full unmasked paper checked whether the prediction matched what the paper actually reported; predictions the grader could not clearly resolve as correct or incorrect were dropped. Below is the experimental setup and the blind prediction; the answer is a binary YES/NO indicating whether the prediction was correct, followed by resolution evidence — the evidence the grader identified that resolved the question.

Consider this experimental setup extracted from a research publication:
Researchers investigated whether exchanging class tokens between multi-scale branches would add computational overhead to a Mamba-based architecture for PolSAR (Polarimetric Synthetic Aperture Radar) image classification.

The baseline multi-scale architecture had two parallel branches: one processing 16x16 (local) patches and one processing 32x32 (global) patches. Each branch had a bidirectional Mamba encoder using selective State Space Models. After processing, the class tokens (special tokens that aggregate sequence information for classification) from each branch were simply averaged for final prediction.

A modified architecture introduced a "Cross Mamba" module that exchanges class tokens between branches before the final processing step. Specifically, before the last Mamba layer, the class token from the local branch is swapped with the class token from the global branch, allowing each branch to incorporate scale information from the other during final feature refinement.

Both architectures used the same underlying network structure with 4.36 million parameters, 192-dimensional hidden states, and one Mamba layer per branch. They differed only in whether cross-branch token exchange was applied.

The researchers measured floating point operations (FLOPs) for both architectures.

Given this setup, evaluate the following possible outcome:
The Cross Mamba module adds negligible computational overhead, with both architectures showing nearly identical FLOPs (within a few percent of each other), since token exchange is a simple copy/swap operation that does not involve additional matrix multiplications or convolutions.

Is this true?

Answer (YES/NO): YES